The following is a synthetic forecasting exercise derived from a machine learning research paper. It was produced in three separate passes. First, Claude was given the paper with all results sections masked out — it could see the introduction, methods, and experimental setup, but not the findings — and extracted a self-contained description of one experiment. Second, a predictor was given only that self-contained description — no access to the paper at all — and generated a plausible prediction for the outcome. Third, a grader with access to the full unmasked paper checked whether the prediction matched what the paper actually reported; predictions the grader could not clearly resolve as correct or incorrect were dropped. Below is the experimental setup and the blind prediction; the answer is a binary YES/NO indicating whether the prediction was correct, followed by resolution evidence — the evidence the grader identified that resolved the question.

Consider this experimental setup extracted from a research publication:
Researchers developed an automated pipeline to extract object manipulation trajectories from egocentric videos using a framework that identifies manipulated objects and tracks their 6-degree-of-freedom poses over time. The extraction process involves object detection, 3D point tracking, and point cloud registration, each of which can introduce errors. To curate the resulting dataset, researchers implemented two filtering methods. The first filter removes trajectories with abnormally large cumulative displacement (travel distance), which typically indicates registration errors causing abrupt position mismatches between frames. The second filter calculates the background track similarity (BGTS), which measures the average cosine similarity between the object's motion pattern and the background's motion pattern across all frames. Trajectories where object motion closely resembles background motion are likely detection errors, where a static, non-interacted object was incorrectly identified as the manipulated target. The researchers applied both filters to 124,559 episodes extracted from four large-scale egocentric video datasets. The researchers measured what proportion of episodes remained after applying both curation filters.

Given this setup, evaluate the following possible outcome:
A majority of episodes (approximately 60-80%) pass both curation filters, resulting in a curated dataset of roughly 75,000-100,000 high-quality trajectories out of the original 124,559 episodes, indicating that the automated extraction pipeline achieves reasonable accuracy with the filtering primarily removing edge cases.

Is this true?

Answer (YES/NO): NO